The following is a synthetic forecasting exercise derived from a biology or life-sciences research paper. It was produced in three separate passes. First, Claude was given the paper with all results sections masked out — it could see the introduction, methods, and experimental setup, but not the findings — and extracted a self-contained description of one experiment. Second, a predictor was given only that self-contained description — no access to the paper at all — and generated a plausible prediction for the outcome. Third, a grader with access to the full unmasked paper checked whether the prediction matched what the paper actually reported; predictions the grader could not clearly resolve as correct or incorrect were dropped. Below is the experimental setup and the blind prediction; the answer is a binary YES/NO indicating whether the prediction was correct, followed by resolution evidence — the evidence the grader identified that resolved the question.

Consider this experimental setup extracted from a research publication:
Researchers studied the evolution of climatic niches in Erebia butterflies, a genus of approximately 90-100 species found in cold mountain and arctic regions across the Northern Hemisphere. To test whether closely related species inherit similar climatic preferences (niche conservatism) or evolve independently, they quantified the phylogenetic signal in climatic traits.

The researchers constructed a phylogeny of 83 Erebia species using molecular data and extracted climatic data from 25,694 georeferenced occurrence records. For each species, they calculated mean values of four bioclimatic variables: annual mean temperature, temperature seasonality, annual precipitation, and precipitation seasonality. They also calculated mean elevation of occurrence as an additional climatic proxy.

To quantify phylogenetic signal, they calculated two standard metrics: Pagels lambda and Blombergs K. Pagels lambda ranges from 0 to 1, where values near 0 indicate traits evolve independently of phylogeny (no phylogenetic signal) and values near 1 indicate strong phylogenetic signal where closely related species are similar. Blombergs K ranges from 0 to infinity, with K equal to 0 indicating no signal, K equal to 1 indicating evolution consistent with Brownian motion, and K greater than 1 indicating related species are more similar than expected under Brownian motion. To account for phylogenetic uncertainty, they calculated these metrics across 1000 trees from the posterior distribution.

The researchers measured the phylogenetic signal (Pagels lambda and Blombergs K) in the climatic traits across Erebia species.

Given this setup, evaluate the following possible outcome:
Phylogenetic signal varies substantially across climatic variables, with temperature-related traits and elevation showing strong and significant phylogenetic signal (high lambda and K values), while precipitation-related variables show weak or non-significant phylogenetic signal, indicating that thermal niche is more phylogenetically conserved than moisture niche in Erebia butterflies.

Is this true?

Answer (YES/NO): NO